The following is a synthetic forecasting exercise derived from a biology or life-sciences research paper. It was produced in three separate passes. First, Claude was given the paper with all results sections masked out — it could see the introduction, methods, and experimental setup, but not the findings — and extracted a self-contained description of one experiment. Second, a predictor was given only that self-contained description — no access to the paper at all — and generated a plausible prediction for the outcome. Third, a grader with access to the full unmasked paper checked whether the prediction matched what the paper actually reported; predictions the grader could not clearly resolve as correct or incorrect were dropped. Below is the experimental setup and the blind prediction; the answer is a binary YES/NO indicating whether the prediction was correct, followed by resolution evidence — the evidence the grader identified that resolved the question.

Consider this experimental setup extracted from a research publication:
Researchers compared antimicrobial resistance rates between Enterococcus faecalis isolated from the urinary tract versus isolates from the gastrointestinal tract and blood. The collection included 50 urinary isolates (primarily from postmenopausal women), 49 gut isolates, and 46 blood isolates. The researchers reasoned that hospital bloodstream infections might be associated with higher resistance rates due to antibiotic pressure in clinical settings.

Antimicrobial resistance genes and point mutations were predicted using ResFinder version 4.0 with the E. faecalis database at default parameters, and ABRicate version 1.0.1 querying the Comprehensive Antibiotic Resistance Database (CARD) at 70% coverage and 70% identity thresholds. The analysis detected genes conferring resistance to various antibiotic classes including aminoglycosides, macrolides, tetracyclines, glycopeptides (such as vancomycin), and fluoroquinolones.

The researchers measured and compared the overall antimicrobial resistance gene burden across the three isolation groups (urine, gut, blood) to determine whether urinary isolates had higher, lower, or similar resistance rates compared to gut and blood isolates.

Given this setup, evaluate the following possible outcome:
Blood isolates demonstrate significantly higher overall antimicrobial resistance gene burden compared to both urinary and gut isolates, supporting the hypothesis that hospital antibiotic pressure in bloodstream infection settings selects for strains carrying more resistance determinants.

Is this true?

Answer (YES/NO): NO